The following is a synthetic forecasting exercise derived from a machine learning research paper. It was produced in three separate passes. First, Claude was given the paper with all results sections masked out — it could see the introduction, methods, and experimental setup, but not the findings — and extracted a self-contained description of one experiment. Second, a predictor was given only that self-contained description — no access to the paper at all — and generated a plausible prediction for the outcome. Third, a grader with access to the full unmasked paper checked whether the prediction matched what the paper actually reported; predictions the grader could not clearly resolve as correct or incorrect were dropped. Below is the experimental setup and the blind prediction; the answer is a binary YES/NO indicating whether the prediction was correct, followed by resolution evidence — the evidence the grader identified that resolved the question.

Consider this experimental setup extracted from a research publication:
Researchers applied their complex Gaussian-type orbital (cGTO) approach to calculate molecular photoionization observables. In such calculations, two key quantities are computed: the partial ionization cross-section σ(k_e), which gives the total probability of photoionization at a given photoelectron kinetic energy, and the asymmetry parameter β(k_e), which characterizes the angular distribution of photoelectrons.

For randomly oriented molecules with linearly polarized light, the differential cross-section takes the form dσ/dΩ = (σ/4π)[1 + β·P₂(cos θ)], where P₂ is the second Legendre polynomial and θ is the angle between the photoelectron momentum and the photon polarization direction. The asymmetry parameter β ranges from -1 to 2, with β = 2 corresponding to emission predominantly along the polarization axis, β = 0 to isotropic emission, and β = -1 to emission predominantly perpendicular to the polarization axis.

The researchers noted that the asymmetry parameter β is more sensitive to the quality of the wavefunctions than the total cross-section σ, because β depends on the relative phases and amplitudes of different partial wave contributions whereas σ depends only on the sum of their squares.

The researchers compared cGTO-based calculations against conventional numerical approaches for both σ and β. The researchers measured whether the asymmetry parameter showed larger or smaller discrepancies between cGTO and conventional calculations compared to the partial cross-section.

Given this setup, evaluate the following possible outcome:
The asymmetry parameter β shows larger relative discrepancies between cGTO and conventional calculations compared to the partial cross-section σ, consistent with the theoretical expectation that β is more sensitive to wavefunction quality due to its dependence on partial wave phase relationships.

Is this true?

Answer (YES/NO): NO